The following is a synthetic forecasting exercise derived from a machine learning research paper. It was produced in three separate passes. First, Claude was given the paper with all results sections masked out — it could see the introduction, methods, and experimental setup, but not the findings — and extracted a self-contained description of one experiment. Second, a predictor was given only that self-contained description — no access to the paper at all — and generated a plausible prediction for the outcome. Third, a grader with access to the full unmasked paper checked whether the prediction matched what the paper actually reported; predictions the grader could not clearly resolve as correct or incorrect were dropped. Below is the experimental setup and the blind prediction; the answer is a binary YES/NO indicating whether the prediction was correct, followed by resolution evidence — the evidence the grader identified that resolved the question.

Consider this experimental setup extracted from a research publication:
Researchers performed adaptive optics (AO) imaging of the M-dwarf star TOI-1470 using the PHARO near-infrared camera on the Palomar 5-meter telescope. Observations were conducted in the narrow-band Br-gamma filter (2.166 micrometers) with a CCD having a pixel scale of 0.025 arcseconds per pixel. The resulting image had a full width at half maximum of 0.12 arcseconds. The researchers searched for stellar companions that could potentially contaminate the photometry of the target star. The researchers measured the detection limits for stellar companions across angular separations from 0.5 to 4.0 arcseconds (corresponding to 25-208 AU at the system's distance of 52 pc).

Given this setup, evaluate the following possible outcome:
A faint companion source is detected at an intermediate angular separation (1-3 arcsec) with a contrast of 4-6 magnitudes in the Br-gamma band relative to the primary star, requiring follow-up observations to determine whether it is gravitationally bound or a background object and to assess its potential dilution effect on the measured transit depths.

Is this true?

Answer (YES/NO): NO